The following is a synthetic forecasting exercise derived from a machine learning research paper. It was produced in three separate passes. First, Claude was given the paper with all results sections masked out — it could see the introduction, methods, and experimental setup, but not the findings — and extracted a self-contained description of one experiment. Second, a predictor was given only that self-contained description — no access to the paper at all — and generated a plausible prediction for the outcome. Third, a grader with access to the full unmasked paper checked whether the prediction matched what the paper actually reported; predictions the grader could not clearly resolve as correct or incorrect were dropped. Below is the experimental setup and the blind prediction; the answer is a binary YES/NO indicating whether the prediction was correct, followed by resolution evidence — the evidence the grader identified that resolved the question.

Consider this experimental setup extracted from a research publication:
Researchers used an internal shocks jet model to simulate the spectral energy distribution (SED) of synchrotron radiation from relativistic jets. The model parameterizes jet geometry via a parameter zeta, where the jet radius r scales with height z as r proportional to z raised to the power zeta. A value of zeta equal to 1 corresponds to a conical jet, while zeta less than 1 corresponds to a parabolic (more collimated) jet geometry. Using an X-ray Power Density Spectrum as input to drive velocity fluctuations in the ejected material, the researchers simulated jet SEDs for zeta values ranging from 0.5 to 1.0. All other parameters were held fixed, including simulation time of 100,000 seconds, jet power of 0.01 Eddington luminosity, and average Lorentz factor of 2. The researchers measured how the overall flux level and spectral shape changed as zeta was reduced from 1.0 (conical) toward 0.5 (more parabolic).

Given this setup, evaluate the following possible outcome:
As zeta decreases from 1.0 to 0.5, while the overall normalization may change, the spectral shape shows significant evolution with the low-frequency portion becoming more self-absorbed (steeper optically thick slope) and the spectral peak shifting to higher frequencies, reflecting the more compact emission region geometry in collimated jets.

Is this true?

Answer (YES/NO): NO